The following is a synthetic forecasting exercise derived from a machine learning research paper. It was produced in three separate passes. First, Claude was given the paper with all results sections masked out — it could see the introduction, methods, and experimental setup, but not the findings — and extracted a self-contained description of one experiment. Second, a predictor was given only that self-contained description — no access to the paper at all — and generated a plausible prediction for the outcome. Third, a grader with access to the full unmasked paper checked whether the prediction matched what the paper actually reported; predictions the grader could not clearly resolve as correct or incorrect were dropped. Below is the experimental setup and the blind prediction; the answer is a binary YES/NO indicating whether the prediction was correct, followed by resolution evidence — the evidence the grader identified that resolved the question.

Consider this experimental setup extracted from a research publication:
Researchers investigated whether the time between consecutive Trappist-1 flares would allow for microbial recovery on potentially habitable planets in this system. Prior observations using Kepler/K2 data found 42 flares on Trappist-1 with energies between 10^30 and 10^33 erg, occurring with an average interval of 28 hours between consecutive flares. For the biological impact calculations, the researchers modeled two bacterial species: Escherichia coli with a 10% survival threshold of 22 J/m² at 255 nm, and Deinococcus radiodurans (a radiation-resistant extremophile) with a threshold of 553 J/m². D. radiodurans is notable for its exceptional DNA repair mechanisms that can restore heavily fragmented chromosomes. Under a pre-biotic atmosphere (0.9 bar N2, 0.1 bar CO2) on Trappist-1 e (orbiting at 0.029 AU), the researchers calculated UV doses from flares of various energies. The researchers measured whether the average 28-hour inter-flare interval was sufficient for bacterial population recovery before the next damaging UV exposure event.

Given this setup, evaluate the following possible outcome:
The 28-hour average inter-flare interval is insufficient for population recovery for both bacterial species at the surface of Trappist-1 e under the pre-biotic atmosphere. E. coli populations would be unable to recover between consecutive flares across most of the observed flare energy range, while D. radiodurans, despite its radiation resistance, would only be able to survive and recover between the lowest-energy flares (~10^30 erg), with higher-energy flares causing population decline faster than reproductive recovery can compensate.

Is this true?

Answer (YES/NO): NO